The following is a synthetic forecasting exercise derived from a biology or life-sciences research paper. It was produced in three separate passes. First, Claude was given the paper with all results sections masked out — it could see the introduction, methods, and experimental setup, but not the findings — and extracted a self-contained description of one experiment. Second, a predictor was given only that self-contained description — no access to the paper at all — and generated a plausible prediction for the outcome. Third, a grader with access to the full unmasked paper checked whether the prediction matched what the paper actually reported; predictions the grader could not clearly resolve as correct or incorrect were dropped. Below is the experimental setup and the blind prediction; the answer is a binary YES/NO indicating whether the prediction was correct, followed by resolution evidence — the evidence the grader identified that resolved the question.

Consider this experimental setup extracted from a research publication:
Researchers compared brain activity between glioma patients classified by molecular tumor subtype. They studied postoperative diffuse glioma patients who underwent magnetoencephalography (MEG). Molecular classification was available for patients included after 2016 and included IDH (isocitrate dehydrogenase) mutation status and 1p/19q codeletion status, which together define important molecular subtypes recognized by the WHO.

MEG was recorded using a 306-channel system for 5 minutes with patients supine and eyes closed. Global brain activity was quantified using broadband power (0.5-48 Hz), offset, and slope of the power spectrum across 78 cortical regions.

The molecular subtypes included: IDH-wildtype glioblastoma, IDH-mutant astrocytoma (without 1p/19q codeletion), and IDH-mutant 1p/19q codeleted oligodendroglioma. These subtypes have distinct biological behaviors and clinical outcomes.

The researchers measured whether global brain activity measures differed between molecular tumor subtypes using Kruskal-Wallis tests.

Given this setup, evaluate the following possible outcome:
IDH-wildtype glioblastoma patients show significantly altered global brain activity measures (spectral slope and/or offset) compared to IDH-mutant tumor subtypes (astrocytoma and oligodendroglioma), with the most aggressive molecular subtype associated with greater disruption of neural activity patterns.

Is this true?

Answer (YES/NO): NO